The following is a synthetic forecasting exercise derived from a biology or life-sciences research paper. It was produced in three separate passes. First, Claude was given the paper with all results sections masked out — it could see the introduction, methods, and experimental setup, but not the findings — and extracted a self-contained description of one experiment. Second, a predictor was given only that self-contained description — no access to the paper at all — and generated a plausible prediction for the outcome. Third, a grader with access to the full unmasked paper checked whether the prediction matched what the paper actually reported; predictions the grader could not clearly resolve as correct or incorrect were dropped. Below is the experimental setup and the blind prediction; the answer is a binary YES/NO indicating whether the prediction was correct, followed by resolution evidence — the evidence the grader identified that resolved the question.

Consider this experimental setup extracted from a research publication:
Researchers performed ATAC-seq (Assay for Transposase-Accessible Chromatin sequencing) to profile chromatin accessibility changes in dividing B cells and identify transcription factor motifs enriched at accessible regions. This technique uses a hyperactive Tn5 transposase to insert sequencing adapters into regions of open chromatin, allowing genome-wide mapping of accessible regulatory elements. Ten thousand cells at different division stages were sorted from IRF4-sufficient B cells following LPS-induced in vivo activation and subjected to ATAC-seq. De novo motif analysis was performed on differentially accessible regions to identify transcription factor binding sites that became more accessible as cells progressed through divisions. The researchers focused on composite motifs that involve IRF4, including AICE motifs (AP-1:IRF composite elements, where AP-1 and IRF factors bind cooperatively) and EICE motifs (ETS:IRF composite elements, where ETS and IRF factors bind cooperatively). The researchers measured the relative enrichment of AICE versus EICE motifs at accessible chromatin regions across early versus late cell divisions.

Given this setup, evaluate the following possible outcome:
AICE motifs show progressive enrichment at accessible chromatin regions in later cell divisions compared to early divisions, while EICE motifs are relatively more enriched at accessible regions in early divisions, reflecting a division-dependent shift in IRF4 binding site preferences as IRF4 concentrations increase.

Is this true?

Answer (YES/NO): NO